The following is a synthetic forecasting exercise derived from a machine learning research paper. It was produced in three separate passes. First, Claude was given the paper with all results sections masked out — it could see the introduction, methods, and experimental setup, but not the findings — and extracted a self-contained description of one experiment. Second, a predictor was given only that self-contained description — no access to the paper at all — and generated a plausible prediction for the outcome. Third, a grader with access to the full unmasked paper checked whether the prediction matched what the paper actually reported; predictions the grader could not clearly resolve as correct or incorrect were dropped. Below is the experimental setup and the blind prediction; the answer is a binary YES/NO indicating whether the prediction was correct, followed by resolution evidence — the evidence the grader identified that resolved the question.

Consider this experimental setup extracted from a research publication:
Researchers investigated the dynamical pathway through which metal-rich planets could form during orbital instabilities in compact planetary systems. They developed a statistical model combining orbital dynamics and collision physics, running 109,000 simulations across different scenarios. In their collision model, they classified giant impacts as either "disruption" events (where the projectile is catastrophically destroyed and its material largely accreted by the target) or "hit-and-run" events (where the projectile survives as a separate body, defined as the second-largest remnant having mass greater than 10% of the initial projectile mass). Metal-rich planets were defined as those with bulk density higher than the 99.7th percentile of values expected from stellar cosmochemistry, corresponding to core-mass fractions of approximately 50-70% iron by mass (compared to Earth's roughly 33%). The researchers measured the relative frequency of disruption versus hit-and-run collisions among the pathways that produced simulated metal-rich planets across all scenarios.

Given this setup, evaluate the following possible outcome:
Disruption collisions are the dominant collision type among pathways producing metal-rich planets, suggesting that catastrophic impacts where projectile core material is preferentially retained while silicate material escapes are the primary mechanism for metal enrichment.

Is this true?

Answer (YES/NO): NO